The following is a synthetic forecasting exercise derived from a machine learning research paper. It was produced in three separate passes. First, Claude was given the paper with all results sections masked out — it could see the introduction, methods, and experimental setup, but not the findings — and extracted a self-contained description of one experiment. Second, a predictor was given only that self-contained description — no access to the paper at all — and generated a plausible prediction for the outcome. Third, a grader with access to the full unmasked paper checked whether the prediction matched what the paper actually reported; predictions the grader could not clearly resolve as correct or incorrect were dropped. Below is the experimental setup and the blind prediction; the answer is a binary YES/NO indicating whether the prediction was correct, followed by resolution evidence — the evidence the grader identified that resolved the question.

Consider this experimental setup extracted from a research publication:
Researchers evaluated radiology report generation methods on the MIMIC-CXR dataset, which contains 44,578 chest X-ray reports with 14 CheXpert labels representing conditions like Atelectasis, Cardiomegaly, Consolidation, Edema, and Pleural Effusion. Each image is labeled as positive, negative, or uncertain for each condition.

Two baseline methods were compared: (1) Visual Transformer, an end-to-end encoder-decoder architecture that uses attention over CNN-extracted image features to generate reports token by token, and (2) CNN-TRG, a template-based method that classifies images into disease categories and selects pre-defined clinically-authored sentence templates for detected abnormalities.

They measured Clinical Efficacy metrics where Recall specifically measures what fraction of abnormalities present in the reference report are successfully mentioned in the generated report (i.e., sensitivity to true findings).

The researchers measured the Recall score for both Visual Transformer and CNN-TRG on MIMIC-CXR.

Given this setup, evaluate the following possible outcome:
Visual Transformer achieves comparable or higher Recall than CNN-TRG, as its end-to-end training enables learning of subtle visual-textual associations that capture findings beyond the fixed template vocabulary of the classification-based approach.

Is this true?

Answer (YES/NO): NO